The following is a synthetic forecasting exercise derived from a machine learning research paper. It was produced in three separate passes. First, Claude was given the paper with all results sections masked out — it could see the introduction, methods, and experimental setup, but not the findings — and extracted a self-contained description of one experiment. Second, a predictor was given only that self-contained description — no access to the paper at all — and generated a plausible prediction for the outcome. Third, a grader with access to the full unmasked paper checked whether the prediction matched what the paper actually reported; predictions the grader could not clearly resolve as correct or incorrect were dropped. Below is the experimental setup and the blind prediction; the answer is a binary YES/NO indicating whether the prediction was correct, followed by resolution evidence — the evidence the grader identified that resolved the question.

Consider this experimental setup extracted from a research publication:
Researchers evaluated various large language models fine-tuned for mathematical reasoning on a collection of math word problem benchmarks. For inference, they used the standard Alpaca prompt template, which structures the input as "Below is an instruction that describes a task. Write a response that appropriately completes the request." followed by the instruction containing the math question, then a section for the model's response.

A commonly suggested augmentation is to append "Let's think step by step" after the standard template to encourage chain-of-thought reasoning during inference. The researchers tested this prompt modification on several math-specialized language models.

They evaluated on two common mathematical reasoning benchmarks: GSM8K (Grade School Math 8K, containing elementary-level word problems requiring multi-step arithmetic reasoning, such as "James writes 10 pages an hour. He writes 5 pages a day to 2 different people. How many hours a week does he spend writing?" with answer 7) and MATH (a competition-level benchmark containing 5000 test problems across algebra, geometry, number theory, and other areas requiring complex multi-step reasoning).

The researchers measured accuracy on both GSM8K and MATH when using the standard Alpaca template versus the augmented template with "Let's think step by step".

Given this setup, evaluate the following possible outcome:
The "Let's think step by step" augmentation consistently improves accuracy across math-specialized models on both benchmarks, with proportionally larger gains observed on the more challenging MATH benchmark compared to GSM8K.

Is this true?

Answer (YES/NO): NO